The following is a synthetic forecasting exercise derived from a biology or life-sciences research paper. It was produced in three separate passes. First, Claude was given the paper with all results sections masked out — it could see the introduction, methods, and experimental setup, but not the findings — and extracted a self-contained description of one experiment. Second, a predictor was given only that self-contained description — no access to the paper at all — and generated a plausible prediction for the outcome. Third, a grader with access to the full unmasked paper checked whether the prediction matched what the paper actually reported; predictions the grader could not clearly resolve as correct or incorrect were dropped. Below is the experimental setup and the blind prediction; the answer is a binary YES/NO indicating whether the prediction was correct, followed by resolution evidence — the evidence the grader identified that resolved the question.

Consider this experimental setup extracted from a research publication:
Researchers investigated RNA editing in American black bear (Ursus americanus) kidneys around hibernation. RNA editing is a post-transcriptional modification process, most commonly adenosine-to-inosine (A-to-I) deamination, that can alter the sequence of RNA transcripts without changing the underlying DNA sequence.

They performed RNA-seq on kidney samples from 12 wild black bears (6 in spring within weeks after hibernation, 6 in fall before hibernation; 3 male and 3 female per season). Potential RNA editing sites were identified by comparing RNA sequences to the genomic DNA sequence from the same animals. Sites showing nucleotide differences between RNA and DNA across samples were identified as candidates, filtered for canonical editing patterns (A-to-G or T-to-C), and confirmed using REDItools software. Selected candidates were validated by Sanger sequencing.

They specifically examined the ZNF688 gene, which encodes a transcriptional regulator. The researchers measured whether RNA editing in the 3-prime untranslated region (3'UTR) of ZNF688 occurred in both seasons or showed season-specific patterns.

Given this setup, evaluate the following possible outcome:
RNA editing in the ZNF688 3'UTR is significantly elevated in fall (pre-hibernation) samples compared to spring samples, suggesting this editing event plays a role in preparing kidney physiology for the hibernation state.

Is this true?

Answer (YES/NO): NO